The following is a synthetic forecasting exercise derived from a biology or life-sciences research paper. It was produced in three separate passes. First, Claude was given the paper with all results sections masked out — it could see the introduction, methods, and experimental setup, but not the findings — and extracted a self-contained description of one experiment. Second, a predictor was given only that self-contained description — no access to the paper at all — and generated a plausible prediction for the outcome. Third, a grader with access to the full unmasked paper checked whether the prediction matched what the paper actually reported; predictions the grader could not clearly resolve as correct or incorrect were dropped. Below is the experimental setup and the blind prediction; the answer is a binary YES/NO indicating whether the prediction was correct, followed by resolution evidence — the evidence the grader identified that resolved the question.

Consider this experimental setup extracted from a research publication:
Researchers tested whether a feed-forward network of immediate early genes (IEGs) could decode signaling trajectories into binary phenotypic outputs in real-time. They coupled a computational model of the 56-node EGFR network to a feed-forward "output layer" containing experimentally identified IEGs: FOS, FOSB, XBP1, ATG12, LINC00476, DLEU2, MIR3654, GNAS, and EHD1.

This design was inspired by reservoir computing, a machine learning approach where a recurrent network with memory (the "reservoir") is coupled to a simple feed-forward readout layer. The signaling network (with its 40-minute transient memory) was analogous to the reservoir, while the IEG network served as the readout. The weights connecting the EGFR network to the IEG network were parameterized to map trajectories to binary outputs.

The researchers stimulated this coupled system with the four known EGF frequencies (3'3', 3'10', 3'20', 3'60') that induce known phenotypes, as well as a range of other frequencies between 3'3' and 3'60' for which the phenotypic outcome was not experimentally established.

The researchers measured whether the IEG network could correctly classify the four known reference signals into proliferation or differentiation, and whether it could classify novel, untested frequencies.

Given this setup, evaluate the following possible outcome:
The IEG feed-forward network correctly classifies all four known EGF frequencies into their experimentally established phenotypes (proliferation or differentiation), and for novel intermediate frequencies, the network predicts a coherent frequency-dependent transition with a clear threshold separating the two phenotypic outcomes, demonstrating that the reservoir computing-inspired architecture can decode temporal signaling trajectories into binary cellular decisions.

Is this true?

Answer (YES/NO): YES